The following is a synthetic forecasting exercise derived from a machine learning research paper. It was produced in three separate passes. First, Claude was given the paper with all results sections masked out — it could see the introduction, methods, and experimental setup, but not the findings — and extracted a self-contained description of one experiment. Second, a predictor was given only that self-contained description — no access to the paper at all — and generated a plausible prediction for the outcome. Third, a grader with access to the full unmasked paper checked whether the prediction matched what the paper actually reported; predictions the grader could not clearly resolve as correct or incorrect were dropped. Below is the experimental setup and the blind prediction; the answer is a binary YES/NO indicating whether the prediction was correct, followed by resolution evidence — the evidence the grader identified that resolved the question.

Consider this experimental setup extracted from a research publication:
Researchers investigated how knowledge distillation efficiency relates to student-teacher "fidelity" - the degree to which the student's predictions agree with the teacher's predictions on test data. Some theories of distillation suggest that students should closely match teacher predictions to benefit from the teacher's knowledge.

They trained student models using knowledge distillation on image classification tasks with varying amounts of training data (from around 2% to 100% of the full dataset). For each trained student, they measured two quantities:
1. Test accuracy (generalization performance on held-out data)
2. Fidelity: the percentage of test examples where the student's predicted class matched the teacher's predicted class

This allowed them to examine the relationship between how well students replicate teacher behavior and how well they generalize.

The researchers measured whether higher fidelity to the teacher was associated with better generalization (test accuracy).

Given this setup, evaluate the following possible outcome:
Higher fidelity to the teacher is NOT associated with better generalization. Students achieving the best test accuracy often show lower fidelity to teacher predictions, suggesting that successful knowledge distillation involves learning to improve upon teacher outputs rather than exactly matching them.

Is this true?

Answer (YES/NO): NO